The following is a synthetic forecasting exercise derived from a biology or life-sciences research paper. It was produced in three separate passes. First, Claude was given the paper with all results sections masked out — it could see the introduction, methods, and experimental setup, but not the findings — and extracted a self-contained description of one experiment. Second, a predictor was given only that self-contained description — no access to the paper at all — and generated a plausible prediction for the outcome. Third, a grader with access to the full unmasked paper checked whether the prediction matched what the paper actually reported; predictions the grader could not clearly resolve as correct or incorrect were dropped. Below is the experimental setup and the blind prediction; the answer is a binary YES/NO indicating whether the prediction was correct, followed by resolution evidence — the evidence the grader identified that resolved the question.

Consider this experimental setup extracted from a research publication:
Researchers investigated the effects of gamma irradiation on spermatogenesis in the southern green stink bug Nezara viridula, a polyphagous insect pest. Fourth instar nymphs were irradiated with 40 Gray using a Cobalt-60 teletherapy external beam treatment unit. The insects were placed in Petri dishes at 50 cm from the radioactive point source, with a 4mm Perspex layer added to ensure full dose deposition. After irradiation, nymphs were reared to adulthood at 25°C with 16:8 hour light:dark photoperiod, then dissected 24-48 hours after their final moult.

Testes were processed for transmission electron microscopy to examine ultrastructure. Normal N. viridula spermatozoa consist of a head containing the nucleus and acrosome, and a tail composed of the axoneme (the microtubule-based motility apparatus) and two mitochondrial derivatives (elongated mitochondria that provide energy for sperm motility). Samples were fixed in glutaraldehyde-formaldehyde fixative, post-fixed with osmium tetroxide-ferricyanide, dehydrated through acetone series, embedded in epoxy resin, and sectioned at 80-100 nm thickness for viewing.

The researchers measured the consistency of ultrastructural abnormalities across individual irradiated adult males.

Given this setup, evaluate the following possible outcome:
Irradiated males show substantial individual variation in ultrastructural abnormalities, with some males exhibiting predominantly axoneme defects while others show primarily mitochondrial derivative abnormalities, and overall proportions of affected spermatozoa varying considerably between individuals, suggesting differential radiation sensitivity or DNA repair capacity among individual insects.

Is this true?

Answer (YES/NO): YES